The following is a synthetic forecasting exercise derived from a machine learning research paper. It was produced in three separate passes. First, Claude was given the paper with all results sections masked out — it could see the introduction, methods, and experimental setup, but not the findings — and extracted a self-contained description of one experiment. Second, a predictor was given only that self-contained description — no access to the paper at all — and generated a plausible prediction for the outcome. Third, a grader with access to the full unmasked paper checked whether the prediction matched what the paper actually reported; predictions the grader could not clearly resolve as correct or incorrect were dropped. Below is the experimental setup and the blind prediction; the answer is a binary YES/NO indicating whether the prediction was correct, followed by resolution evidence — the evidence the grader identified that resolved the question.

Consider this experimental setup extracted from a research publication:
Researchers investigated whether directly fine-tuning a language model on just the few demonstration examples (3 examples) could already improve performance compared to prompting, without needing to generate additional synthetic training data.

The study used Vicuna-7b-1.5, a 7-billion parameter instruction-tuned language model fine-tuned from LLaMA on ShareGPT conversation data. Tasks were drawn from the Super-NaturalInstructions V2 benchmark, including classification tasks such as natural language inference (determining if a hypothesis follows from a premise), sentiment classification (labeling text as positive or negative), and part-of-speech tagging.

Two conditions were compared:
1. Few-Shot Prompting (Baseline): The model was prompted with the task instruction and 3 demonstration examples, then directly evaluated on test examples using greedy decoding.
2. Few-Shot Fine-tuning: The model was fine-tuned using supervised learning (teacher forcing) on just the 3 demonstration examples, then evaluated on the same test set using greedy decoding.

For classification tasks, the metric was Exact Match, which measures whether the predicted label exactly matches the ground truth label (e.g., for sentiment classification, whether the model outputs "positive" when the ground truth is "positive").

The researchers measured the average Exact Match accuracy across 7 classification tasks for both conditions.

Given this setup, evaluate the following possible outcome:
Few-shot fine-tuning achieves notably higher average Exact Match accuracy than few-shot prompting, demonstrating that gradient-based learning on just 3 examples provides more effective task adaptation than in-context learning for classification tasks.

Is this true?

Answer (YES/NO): YES